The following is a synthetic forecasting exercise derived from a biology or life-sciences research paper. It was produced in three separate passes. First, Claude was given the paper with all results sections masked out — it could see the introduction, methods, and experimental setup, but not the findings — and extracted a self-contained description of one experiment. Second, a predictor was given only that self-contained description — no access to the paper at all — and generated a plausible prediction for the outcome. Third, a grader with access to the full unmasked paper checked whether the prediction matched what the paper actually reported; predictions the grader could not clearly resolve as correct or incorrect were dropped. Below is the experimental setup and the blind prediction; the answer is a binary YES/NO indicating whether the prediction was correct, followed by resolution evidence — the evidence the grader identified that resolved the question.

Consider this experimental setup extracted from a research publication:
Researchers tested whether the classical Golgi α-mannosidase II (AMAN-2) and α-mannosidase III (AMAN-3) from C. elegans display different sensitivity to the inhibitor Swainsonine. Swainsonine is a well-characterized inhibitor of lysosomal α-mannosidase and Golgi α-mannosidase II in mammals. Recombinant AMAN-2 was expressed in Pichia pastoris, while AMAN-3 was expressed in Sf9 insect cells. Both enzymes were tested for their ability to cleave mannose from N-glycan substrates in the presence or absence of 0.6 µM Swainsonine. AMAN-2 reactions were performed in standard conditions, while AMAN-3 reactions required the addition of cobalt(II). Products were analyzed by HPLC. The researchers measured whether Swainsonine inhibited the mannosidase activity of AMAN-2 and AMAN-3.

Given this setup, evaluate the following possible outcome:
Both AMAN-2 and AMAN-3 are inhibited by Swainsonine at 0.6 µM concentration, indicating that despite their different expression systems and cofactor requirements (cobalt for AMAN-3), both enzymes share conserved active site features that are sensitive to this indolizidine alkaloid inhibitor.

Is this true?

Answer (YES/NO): YES